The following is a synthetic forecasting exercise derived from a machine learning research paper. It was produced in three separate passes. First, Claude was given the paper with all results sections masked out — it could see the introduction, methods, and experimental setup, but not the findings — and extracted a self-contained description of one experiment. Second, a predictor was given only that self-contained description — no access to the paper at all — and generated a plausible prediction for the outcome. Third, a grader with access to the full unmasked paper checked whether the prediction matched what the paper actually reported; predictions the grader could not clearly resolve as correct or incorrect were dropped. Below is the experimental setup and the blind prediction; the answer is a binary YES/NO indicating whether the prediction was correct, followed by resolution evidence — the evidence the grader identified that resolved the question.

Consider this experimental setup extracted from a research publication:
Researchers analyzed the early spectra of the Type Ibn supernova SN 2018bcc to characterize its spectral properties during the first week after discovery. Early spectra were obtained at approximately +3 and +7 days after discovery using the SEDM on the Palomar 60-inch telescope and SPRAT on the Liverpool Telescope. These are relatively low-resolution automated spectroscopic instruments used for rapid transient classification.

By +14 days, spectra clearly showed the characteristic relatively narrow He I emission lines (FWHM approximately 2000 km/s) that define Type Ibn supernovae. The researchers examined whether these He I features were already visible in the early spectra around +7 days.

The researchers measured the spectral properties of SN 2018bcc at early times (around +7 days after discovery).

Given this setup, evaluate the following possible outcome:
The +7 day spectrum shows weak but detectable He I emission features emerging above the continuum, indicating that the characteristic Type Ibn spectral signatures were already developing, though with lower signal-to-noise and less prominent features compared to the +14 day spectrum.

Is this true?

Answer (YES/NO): NO